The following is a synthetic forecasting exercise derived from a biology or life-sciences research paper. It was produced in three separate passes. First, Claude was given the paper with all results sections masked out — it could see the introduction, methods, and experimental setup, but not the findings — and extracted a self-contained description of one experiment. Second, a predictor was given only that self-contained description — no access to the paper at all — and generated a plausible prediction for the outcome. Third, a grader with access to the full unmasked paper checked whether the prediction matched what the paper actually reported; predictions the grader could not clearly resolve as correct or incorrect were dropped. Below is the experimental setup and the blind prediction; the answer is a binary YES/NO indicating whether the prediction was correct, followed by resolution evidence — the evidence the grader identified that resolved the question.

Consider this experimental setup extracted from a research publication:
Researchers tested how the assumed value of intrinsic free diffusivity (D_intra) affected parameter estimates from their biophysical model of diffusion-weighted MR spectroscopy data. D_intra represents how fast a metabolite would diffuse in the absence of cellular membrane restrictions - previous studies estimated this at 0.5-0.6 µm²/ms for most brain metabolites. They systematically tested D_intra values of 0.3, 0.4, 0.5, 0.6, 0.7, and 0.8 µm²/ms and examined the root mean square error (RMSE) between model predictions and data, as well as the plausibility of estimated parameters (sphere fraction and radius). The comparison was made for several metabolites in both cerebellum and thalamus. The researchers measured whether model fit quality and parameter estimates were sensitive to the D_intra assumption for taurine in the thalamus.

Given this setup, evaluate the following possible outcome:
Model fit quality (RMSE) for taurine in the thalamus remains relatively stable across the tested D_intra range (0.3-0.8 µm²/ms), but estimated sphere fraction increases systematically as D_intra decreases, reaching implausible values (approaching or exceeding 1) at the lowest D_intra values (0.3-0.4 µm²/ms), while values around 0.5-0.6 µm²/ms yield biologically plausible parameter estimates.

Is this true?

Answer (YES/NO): NO